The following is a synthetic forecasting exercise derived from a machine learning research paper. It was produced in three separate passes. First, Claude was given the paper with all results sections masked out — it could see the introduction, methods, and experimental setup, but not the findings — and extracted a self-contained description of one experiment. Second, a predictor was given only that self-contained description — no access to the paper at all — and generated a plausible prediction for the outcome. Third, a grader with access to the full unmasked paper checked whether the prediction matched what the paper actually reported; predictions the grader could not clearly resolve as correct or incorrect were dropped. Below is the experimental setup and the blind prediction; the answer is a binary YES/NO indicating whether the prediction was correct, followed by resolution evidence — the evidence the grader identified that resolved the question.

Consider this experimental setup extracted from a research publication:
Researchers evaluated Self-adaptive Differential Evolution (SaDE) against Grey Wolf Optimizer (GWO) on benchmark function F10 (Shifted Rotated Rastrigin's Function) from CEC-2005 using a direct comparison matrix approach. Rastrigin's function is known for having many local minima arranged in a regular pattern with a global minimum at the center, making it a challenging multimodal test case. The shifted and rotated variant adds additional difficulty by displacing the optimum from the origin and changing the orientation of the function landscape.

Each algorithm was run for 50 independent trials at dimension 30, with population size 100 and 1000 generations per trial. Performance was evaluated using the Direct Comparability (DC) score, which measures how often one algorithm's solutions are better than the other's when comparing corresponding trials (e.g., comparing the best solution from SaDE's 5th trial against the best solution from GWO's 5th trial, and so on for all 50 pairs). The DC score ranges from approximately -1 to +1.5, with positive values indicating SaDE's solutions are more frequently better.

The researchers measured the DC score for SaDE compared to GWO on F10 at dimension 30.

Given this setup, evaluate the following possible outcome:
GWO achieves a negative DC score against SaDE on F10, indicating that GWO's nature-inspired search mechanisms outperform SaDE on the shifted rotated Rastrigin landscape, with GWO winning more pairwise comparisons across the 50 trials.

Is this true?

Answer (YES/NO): NO